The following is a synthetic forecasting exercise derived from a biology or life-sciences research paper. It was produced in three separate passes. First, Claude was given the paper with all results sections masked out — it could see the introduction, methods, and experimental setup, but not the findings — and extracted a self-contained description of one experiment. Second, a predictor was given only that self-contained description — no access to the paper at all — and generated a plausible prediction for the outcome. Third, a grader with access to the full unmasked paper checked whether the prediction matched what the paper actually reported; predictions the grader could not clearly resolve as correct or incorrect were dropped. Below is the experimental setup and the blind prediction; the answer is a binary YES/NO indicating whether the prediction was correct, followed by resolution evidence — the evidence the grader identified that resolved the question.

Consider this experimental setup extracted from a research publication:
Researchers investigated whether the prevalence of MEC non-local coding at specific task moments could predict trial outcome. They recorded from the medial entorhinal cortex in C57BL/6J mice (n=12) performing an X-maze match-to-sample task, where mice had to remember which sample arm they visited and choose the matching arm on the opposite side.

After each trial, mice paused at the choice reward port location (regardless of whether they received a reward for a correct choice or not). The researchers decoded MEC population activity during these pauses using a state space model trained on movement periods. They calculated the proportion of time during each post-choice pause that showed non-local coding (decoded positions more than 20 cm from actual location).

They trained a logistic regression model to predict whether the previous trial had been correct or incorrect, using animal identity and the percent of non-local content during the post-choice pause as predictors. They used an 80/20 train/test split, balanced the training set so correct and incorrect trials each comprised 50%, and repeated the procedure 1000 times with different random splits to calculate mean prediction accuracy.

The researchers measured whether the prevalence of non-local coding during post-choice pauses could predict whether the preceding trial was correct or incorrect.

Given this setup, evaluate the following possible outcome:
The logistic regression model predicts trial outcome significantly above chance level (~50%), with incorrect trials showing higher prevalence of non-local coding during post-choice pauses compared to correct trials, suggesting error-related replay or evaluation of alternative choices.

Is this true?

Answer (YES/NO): NO